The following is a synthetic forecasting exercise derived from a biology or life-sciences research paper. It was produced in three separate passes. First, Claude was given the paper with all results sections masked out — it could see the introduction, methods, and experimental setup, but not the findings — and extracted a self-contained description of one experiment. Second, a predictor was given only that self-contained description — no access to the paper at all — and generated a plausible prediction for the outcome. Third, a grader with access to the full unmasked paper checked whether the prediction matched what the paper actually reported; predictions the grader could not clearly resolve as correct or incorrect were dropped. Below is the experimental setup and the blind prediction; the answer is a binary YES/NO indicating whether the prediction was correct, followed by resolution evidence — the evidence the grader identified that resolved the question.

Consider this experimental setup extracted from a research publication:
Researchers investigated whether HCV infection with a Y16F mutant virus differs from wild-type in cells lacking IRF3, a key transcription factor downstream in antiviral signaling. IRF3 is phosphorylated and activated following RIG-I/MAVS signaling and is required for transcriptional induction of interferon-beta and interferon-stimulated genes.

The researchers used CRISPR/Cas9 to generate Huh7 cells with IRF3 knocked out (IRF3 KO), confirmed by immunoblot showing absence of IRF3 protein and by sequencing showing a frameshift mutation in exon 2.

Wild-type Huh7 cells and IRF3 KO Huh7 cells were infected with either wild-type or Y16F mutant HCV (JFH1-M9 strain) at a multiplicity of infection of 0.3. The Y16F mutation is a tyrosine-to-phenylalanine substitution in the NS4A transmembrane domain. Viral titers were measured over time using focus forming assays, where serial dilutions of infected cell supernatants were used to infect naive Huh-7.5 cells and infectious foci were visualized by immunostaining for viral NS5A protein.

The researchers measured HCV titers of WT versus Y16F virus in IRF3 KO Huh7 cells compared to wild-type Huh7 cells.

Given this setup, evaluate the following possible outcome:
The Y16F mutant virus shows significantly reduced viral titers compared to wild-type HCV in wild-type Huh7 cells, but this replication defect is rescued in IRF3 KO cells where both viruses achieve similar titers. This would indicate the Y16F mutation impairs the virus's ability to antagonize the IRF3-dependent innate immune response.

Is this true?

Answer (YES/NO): YES